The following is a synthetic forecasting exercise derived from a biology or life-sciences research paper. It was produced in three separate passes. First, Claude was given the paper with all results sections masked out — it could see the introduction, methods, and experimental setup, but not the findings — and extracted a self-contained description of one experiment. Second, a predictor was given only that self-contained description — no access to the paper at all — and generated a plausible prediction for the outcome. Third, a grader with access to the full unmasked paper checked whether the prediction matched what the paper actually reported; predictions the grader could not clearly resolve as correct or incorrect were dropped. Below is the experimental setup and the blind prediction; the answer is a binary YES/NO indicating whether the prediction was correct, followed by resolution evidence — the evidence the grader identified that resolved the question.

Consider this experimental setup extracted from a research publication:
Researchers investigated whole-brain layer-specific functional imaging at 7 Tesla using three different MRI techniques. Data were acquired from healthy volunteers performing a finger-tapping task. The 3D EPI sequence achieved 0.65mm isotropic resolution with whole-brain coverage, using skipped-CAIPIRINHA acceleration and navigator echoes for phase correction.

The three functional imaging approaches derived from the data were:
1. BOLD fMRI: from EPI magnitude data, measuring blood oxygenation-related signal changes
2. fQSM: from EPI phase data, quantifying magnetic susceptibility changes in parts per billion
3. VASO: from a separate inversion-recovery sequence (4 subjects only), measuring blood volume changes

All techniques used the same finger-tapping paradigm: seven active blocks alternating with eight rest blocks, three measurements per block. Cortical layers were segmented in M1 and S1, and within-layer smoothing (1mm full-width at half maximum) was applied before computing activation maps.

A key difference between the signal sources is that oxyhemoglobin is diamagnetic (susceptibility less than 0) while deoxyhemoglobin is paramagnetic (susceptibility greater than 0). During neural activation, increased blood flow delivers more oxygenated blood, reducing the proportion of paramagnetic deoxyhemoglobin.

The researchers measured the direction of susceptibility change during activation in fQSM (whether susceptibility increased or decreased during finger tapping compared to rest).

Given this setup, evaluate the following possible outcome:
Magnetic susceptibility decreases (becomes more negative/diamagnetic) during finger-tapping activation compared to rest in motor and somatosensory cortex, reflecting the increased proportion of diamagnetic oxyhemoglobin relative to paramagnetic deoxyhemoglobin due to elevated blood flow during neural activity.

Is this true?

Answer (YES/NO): YES